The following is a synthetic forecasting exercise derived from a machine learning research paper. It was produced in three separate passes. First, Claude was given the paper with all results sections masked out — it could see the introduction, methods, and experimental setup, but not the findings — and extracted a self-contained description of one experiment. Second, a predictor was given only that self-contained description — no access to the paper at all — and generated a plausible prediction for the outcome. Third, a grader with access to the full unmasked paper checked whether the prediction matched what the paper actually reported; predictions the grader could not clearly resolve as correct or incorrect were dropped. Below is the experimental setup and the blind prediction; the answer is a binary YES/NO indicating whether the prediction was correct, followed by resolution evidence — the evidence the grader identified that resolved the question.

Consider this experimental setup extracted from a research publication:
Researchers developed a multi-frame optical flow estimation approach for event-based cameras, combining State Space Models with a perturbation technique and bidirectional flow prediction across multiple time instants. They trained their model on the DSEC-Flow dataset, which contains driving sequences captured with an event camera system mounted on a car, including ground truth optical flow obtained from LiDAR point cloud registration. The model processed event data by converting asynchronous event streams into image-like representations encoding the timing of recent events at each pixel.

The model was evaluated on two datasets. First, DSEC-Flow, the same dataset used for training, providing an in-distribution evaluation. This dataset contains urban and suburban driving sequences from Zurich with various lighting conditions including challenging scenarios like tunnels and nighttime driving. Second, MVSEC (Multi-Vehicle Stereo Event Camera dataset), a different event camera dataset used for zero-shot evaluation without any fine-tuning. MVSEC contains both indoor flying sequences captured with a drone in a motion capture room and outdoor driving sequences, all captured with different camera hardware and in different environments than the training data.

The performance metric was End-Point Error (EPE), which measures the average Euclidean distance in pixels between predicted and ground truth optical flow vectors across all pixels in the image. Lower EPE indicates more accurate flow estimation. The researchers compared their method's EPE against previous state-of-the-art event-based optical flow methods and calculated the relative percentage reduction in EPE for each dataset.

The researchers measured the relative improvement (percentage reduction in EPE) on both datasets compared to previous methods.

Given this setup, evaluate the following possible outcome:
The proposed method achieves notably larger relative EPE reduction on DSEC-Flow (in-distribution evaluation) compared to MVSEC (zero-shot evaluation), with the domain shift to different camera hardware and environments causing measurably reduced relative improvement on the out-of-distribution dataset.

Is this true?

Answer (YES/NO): NO